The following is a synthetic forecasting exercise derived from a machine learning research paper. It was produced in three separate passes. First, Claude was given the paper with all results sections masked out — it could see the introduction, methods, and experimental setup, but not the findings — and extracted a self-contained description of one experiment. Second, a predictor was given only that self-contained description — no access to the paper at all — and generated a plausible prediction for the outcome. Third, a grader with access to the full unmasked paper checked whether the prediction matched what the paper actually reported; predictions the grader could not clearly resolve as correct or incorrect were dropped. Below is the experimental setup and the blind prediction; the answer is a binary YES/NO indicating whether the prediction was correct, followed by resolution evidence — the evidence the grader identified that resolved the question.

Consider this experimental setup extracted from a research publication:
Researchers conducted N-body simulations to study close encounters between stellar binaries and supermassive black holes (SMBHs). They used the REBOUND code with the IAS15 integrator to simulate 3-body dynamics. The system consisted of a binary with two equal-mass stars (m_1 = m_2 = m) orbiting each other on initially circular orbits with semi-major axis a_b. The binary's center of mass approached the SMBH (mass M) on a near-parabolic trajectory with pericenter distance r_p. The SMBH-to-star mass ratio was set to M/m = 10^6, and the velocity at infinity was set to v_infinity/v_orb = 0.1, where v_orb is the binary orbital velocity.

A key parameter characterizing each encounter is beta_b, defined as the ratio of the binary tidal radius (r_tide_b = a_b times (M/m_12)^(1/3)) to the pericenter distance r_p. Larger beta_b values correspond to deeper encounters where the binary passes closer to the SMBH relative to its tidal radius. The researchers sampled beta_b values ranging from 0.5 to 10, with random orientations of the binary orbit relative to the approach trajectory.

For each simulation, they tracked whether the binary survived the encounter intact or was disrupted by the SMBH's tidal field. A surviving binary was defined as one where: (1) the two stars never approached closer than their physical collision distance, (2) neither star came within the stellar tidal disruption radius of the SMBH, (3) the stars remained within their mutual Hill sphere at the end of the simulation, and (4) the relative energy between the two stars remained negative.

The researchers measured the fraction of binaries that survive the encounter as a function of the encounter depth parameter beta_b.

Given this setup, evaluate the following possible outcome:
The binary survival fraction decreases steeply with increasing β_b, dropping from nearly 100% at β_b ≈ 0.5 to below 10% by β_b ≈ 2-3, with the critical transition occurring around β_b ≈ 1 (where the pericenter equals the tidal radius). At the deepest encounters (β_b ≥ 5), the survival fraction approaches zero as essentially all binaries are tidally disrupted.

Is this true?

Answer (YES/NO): NO